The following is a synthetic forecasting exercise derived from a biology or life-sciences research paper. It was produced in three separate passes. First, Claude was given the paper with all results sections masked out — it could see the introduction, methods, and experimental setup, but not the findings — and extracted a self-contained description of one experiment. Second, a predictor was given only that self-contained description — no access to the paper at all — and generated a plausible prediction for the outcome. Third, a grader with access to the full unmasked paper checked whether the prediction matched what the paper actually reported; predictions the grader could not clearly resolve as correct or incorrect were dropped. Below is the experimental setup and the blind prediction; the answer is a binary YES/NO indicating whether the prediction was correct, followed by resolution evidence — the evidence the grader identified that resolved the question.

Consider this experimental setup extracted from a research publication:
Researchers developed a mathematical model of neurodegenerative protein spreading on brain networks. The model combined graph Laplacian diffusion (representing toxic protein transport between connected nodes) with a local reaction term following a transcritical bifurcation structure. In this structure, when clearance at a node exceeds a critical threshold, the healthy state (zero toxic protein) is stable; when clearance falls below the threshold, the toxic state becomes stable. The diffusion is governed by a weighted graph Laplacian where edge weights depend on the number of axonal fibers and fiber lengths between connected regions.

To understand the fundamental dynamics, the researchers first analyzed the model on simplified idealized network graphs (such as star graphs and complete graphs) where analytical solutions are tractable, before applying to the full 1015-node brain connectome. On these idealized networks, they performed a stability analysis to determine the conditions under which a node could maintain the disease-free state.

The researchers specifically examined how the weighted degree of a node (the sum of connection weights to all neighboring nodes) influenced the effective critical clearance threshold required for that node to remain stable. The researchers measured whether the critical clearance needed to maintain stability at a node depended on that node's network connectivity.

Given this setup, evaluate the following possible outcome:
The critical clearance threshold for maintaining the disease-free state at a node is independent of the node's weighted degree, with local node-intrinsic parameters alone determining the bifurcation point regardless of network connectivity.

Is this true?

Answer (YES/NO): YES